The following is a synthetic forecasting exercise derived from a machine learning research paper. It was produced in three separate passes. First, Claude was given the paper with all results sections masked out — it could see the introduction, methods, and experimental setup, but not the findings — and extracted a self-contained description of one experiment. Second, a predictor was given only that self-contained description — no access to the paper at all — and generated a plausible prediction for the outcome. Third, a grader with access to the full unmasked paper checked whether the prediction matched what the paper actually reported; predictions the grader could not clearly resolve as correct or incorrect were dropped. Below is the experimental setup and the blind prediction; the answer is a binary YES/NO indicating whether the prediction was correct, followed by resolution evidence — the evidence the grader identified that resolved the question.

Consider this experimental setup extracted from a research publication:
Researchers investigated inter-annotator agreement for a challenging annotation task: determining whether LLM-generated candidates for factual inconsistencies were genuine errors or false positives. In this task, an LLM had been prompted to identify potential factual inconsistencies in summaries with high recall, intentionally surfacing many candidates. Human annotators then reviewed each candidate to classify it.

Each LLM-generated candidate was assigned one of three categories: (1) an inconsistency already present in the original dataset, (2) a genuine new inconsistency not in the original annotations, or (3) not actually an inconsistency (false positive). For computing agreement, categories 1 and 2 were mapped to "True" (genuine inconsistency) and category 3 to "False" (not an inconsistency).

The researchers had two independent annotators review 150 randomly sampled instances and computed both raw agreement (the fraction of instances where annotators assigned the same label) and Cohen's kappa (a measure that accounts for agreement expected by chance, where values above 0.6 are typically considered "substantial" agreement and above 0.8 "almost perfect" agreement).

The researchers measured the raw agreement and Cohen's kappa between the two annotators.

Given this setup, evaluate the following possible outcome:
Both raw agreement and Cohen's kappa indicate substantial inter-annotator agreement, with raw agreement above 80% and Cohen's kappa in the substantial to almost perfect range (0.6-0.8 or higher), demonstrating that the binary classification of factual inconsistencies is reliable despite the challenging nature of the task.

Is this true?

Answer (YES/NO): YES